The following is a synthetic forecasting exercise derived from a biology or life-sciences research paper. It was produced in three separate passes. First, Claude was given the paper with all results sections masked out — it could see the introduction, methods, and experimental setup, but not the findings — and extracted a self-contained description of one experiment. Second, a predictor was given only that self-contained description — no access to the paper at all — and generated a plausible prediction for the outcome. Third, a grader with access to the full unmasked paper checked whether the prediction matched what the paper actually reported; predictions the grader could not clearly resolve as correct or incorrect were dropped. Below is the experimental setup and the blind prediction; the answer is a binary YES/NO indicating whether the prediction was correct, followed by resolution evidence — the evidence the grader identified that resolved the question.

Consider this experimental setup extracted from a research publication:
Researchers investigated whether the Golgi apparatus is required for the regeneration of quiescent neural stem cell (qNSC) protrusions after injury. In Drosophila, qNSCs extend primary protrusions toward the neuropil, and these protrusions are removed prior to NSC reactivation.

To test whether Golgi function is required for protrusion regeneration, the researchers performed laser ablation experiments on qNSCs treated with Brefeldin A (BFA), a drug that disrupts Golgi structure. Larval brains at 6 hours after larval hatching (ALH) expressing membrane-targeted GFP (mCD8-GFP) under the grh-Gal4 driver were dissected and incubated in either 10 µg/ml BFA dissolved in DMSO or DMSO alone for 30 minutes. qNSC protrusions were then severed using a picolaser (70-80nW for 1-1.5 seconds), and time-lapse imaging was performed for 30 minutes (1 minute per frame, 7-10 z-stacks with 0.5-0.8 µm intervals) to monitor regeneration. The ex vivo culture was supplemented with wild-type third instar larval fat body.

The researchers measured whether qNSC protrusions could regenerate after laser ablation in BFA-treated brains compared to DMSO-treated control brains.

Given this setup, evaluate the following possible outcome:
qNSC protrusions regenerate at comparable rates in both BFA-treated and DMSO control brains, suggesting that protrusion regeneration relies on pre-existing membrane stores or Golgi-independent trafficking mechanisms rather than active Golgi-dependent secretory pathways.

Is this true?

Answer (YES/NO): NO